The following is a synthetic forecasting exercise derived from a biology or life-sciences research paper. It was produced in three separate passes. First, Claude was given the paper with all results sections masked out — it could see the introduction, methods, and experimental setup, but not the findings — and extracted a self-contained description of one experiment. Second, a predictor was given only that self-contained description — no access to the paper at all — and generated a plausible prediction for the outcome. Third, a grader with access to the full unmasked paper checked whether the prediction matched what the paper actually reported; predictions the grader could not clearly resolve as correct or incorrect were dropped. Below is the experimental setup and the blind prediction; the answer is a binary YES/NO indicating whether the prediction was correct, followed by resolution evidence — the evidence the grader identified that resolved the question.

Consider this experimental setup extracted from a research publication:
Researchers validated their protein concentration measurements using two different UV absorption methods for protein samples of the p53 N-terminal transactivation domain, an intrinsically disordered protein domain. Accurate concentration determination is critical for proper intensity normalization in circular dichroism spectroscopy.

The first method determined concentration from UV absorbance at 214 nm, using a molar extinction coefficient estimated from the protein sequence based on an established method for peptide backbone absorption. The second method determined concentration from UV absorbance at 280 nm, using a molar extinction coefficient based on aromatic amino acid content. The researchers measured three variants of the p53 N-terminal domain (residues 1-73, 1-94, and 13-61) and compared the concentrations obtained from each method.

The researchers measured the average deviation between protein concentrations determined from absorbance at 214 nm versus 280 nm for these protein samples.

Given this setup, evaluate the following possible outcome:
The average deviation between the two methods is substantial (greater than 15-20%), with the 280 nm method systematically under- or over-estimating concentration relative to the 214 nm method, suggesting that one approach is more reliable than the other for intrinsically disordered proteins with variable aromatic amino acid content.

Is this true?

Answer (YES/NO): NO